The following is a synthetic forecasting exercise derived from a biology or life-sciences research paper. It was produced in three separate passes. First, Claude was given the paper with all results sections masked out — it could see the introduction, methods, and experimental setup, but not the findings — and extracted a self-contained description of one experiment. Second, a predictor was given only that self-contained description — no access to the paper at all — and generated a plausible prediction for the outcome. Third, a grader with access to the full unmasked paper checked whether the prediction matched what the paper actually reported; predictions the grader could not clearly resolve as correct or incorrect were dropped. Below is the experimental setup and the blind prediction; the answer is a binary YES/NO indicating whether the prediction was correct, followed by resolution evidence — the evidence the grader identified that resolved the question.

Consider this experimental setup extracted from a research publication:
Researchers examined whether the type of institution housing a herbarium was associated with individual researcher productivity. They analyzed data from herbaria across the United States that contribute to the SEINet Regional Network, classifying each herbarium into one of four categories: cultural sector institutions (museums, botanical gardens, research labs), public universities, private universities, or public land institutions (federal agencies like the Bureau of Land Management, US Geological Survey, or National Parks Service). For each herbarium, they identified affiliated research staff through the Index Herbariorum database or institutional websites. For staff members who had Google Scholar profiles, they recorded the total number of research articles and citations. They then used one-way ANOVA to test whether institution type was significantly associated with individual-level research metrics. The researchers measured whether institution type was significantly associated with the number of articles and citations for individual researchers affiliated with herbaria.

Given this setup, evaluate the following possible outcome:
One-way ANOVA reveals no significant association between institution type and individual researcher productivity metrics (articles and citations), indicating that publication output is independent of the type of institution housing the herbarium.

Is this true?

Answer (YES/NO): YES